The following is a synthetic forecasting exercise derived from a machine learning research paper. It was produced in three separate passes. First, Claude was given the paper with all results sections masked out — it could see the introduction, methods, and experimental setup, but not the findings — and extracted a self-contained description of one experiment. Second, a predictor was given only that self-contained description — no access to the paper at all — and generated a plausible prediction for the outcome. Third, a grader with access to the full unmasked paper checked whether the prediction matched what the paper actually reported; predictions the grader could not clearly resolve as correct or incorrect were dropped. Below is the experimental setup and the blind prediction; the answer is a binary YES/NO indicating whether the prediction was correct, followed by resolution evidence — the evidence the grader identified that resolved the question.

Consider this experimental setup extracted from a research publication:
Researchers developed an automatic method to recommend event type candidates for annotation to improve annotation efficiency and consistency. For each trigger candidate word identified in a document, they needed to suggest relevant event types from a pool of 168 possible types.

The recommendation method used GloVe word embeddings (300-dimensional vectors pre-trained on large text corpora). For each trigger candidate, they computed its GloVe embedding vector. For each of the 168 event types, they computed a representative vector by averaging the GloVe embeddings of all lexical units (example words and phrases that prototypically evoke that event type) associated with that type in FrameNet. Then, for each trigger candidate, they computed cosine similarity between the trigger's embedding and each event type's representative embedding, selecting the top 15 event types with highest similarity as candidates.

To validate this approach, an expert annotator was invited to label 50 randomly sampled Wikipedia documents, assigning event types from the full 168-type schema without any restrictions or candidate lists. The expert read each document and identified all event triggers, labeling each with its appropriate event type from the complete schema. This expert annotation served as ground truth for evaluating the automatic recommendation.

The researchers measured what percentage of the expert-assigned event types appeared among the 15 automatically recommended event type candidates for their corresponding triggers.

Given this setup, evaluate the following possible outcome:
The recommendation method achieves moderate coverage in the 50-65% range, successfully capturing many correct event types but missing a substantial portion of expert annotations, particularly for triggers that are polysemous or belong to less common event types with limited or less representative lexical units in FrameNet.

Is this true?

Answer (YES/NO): NO